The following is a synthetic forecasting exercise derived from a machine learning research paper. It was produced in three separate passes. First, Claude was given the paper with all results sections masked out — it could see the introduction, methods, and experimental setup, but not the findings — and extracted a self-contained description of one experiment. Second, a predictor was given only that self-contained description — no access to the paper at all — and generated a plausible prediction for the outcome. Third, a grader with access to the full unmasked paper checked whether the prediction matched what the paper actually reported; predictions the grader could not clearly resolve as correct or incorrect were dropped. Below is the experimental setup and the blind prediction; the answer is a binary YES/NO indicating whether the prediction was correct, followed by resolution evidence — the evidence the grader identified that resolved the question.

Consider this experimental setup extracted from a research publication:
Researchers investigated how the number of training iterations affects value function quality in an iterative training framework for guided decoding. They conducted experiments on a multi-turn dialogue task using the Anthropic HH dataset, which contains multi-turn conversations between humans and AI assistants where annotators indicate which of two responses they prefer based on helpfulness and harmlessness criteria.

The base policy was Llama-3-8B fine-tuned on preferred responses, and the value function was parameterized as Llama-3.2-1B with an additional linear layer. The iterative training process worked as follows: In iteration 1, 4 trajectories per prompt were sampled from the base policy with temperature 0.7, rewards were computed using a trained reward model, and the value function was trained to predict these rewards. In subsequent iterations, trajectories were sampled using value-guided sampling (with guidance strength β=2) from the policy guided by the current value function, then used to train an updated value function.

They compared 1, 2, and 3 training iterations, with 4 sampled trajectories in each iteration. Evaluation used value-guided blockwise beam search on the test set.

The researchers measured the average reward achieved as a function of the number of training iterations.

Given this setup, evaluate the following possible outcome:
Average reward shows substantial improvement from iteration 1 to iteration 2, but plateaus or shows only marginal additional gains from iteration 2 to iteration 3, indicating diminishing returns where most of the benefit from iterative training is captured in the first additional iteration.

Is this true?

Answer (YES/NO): YES